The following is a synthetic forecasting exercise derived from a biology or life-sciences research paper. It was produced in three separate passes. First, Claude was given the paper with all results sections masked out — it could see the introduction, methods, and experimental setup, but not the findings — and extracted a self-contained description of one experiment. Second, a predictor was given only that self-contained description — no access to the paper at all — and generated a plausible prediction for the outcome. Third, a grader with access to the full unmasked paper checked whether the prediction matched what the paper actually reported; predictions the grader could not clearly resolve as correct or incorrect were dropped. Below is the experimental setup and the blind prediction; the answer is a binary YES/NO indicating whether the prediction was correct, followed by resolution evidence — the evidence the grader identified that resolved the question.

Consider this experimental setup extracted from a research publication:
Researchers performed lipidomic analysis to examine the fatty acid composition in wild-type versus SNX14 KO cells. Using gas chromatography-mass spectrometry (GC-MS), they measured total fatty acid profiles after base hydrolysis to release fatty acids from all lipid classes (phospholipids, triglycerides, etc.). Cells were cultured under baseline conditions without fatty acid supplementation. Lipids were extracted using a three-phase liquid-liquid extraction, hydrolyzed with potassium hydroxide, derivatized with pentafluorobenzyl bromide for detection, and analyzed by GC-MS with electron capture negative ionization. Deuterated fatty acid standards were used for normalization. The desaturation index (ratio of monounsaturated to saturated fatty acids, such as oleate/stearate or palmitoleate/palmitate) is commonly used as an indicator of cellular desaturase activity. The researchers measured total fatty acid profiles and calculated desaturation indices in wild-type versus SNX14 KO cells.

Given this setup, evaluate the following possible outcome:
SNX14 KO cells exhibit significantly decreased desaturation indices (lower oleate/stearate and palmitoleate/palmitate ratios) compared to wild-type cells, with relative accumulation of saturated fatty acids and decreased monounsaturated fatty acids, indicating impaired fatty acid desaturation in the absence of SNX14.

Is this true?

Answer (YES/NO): NO